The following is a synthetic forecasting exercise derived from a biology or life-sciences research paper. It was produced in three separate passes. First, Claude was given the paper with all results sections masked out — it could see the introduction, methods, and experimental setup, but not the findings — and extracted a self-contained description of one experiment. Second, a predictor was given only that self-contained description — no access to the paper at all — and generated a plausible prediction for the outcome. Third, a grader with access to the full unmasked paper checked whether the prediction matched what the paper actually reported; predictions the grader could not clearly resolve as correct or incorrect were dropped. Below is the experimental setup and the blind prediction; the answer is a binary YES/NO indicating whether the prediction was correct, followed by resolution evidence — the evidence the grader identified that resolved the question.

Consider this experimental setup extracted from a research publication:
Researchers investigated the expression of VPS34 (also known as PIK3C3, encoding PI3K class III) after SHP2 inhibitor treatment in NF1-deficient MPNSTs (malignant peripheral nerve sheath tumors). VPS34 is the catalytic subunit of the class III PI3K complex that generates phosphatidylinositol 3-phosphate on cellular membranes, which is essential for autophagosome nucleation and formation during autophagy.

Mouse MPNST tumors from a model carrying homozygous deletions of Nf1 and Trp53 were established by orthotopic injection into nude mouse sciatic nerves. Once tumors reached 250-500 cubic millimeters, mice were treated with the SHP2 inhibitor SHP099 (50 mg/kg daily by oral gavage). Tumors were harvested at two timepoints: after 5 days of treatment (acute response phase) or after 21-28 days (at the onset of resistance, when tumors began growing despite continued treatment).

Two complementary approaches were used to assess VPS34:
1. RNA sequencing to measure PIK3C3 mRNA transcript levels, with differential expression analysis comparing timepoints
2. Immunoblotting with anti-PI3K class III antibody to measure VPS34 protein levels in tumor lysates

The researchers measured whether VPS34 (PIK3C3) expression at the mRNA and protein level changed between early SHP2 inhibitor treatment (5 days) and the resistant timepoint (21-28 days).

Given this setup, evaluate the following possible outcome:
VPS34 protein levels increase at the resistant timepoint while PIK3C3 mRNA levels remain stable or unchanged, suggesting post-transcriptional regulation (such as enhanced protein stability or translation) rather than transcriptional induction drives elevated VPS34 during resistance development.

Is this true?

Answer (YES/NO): NO